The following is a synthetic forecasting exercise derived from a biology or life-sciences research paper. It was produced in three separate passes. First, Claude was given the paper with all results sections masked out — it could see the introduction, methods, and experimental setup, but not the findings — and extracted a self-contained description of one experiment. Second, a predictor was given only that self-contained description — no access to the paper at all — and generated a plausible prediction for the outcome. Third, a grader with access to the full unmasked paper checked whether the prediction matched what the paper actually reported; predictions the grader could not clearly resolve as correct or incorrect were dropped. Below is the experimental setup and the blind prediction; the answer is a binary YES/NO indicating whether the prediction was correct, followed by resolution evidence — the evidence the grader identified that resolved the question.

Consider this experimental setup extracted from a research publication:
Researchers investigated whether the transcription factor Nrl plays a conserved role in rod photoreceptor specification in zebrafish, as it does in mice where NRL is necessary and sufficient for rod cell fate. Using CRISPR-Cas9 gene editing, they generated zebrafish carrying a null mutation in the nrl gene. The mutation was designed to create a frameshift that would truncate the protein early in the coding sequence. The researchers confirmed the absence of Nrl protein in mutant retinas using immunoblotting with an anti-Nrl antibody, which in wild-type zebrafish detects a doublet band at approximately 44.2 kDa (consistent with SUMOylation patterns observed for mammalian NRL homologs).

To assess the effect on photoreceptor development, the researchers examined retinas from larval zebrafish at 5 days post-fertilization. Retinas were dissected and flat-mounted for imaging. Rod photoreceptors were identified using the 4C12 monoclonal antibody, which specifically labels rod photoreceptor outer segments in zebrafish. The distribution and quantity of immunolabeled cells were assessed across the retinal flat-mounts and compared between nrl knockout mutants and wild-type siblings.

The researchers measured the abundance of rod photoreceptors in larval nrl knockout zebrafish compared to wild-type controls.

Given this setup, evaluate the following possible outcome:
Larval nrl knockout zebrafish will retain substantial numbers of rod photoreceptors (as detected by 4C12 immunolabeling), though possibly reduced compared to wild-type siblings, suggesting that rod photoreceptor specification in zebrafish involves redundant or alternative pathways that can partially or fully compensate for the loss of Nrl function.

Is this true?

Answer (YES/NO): NO